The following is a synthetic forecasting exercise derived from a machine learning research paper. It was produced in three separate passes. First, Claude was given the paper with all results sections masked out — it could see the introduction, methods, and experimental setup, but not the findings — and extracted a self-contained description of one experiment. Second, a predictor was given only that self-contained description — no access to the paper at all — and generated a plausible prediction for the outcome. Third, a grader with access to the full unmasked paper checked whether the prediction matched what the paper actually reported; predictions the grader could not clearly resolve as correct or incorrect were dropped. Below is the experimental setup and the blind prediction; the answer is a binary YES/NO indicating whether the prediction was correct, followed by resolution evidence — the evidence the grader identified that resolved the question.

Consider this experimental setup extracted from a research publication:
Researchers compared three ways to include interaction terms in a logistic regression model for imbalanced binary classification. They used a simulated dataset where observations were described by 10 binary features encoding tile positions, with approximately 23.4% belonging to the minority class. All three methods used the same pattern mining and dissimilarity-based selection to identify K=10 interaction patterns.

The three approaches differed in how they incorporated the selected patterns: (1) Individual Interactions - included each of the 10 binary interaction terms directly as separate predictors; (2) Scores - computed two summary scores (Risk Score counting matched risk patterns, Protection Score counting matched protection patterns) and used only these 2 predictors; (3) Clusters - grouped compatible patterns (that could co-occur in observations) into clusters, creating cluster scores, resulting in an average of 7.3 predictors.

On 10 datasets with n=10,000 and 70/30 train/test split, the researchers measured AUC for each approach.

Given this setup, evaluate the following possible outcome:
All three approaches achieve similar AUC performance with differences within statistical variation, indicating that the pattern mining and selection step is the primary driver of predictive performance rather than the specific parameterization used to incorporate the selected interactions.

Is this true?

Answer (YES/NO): NO